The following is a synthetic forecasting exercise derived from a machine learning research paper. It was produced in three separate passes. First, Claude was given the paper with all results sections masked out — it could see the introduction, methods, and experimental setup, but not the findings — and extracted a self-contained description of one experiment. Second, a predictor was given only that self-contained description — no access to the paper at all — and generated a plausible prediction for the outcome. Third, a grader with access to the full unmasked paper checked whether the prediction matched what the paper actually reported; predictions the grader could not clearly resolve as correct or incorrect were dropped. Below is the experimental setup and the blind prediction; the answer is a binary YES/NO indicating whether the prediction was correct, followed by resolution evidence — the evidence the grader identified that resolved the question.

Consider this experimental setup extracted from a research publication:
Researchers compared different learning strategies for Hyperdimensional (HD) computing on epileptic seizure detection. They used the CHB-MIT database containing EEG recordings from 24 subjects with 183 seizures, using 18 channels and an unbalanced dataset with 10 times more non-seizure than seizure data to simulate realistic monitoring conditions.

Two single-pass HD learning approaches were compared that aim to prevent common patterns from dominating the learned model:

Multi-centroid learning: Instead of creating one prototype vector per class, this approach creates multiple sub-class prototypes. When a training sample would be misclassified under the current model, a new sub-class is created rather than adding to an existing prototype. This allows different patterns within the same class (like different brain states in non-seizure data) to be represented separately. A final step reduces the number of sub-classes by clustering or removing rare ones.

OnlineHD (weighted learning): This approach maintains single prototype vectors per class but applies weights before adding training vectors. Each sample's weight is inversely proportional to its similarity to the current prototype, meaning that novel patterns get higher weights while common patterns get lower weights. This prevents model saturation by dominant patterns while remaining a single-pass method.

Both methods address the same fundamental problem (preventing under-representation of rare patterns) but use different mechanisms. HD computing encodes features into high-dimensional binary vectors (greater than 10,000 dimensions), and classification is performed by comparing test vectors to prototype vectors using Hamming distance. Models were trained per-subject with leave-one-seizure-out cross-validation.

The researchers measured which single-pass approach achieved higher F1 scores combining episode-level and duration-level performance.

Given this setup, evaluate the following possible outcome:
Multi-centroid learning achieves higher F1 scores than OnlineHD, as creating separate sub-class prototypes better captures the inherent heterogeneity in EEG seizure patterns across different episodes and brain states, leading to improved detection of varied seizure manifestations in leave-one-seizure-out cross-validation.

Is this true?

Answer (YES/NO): YES